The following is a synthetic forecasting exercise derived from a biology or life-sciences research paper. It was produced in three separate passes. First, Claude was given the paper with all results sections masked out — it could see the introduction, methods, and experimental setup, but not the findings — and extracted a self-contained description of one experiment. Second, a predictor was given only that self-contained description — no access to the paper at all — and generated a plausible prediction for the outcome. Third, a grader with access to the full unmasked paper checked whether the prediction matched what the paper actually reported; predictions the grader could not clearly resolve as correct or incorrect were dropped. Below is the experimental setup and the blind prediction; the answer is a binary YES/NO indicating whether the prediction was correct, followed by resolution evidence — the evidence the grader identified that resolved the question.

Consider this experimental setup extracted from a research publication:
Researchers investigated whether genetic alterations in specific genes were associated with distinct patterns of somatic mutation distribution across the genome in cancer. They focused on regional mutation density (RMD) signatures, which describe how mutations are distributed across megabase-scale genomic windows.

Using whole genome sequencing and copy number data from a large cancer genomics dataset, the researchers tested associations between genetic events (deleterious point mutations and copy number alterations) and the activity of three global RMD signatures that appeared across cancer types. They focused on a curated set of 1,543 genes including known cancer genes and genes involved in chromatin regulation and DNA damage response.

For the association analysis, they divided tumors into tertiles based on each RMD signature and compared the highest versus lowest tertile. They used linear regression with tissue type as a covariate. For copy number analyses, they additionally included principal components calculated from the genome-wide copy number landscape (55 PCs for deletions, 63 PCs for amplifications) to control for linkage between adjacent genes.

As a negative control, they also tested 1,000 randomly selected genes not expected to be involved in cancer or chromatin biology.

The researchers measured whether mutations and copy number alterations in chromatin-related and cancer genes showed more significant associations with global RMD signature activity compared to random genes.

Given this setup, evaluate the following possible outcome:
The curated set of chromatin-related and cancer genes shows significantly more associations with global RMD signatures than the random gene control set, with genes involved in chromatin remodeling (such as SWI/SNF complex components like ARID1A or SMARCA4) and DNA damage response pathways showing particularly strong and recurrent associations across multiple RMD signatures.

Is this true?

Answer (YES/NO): NO